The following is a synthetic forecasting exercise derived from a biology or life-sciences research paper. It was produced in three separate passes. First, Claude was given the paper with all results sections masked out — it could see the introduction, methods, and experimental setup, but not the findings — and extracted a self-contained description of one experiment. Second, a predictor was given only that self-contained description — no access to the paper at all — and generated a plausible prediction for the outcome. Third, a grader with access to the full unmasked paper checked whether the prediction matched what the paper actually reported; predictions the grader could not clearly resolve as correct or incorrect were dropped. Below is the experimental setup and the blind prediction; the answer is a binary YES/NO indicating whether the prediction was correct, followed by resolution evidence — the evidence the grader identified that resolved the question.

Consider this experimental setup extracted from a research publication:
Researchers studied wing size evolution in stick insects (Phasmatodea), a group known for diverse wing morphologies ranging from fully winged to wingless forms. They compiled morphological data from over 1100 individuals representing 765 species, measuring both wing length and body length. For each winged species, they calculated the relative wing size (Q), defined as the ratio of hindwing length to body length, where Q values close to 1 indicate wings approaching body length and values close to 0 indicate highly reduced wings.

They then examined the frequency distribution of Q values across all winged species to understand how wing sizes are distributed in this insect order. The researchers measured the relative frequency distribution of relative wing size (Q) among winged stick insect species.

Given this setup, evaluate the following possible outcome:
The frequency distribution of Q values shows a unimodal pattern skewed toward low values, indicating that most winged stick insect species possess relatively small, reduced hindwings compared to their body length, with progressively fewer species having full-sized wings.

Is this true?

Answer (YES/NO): NO